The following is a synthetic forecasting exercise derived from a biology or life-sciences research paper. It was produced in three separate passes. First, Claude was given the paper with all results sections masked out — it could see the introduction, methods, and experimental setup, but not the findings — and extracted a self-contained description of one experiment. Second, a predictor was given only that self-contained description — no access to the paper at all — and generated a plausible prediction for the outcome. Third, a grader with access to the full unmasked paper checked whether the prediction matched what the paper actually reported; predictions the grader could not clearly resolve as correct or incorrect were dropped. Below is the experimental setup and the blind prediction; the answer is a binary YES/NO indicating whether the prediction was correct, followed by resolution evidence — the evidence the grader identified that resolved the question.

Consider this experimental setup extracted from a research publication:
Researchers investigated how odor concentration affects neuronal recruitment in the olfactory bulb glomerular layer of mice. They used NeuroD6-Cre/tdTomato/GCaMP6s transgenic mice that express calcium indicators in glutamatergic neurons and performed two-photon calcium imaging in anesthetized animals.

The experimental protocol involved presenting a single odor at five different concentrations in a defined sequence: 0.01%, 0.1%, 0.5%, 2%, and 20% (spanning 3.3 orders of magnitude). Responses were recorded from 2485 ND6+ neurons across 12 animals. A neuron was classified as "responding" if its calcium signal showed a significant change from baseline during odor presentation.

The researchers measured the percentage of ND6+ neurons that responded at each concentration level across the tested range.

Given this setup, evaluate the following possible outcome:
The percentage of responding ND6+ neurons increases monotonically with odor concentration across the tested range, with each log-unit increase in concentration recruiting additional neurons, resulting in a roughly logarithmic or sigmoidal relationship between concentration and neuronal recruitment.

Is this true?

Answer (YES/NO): YES